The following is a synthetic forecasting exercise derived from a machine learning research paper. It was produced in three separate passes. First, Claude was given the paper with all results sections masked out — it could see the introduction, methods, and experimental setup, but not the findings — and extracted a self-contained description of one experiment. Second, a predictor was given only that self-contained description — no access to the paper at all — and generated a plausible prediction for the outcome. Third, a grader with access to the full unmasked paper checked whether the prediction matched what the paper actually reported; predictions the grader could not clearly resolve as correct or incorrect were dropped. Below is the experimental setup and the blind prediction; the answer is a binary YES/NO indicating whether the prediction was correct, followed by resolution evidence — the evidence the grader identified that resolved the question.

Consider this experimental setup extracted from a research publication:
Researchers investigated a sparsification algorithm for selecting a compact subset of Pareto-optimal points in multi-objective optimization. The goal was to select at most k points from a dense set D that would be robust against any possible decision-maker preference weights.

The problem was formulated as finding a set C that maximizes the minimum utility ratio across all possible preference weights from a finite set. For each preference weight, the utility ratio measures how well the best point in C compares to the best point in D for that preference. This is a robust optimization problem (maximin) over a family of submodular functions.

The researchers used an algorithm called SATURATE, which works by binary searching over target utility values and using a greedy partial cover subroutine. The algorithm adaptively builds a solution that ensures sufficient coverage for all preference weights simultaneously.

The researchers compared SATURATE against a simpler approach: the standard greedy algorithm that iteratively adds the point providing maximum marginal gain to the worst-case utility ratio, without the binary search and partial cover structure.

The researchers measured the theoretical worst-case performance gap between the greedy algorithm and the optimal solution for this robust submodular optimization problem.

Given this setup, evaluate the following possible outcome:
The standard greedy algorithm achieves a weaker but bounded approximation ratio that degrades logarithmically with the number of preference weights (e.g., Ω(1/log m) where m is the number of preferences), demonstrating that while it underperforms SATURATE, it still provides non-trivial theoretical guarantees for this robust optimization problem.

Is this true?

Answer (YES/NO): NO